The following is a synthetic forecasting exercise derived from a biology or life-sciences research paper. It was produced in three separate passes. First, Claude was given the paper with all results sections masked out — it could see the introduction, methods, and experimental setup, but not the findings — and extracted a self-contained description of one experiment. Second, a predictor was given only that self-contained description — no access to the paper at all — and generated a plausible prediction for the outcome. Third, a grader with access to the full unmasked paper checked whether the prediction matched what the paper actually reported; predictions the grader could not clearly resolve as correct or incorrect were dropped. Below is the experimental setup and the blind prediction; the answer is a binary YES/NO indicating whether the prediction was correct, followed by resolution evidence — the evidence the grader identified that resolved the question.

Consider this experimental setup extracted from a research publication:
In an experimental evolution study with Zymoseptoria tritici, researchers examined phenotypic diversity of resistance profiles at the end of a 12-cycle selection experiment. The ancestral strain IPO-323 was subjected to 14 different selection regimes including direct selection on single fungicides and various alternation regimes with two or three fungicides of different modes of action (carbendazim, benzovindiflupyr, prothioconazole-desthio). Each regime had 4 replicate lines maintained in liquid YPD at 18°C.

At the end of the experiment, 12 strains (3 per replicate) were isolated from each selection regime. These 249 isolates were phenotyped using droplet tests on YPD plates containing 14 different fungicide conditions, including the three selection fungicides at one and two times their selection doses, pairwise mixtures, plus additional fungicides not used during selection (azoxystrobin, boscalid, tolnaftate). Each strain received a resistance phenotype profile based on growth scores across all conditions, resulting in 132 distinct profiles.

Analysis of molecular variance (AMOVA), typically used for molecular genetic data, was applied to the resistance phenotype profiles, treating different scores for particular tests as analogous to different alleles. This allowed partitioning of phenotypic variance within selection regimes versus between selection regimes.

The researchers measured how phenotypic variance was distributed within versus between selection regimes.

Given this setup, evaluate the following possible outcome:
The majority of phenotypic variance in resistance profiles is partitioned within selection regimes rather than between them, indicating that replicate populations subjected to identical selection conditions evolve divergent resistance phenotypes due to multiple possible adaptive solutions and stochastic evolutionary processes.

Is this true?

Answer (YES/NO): YES